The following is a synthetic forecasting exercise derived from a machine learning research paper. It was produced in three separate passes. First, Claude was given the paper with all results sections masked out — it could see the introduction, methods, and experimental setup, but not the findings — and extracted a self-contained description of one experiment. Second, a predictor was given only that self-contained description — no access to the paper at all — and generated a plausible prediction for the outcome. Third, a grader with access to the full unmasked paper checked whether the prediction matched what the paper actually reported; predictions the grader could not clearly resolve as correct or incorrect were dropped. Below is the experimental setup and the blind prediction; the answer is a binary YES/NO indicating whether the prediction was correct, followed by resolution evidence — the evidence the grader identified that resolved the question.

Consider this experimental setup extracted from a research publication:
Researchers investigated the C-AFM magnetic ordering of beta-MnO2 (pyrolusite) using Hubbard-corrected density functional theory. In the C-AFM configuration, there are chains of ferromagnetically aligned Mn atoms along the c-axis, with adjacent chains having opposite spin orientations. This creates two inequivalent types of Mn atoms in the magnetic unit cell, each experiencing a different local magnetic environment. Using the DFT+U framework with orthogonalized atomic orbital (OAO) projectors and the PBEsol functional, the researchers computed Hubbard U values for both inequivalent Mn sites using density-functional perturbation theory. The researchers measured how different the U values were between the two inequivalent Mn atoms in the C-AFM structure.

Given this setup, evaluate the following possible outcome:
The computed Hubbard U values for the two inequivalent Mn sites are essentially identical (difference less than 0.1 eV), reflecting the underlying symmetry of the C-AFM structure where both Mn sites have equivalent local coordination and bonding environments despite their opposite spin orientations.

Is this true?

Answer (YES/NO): NO